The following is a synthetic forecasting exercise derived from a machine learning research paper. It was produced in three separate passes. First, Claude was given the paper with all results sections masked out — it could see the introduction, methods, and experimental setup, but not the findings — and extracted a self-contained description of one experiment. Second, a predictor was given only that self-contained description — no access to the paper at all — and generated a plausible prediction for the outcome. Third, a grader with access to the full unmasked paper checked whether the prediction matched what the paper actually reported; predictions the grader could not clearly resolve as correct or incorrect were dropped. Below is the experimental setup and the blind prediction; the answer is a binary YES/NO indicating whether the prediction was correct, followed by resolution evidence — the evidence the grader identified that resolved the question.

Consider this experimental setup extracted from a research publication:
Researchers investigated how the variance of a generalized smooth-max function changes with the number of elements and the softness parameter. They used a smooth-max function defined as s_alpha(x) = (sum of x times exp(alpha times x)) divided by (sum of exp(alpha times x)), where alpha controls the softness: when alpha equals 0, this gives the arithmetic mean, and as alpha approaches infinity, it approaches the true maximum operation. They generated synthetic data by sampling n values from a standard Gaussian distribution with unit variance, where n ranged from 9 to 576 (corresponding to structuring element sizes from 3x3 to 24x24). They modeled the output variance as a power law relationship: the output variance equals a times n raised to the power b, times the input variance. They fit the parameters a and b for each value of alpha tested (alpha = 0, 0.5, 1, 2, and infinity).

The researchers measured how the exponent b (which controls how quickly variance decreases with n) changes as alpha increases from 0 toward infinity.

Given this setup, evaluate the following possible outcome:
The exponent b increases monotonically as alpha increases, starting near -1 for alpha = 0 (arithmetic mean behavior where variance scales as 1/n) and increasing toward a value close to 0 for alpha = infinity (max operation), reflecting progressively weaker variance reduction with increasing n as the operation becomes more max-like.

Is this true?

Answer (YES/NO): YES